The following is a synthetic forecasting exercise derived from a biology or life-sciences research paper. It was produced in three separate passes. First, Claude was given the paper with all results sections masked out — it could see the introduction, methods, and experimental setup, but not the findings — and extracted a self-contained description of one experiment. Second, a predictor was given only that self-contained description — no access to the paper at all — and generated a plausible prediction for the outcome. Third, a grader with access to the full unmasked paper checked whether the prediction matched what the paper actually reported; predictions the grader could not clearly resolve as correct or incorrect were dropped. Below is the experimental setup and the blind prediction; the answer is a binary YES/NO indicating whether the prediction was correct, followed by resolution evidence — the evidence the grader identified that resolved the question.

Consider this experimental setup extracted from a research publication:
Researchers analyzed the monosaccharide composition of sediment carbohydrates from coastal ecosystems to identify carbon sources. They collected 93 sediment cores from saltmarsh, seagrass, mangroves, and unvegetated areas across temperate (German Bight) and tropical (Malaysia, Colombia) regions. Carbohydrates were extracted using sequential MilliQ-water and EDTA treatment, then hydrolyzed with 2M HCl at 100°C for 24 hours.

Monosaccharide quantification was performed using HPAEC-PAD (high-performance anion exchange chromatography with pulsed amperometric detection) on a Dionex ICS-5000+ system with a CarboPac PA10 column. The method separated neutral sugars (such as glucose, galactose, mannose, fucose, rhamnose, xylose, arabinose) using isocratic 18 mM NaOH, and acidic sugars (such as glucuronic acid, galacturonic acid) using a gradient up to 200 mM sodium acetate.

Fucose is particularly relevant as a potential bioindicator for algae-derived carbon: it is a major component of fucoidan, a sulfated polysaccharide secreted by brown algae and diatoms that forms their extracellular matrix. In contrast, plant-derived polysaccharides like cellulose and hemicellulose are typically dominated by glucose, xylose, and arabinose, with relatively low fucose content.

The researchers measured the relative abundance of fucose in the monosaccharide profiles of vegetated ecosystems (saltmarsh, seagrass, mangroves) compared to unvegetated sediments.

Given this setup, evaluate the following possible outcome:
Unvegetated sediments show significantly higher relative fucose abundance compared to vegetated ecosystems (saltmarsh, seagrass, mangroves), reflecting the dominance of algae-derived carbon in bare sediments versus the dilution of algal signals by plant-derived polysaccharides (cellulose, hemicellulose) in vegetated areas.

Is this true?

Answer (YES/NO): NO